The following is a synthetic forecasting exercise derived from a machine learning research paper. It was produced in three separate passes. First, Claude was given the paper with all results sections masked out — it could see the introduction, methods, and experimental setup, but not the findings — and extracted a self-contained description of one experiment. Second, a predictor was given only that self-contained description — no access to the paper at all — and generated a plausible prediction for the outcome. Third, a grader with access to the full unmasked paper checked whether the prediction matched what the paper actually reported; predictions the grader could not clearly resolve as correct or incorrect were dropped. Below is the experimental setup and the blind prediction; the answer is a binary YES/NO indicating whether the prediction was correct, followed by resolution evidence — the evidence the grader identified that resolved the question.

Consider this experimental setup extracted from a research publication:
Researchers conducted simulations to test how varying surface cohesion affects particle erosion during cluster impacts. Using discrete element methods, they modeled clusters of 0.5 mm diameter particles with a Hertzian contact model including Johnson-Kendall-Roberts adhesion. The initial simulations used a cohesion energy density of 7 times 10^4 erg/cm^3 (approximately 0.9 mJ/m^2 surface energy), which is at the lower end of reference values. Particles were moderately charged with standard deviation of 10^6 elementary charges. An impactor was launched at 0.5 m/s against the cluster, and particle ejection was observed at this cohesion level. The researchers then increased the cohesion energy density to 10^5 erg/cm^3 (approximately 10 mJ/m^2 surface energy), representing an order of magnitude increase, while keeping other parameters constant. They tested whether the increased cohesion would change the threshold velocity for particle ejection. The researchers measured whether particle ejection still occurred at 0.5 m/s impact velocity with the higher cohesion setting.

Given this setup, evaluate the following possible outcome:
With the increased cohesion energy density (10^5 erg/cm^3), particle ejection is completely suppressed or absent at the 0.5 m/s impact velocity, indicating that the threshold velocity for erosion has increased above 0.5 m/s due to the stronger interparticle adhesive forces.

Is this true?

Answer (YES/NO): YES